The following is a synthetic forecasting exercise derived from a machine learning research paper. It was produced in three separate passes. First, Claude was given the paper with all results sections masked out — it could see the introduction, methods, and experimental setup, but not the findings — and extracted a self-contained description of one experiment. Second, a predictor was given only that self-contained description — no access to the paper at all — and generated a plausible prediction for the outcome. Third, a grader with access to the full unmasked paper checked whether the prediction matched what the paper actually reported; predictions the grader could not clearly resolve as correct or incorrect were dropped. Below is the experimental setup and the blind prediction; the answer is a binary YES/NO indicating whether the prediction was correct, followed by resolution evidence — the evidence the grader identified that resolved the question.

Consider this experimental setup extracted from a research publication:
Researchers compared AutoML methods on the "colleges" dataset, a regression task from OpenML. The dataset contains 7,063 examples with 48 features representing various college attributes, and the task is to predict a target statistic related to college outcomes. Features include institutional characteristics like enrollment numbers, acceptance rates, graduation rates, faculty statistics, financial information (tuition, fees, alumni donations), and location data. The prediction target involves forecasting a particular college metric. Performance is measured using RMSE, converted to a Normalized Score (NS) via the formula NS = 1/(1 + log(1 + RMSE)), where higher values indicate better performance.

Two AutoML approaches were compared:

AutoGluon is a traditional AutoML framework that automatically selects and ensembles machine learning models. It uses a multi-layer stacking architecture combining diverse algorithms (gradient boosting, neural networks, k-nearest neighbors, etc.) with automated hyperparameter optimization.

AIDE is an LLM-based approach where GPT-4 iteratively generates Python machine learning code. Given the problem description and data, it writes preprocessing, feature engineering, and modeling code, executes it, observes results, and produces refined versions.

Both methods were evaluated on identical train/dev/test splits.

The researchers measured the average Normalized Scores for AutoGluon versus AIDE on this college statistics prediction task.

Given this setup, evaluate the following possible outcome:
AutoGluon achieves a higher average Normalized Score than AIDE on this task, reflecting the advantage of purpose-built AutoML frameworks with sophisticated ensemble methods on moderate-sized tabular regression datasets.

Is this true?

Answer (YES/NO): YES